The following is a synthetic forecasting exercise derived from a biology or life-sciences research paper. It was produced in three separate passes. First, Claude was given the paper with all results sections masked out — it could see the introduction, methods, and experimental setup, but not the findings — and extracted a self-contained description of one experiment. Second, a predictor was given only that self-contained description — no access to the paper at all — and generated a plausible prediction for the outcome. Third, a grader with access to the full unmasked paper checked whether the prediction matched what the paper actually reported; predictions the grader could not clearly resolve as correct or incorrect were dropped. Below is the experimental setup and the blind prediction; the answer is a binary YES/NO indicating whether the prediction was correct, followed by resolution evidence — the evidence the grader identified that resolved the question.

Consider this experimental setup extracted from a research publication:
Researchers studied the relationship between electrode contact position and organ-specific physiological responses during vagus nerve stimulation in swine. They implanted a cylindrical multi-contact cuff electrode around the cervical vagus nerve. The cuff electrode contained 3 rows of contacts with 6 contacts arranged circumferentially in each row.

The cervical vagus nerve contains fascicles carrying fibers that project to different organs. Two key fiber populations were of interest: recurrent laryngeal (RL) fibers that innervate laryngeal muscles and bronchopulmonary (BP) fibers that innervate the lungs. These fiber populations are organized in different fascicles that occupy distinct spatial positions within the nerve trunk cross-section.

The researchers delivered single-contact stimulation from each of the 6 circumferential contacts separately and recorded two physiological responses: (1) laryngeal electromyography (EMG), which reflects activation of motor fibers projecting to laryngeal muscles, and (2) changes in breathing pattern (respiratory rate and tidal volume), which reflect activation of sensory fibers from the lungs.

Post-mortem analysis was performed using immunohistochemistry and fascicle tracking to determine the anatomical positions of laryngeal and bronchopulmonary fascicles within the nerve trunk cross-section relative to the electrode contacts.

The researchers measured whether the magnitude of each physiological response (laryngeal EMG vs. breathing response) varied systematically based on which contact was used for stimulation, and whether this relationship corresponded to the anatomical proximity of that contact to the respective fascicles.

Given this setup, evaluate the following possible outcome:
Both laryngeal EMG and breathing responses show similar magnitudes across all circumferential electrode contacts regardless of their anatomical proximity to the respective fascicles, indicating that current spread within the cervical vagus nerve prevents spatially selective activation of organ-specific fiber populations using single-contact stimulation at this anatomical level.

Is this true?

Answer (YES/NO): NO